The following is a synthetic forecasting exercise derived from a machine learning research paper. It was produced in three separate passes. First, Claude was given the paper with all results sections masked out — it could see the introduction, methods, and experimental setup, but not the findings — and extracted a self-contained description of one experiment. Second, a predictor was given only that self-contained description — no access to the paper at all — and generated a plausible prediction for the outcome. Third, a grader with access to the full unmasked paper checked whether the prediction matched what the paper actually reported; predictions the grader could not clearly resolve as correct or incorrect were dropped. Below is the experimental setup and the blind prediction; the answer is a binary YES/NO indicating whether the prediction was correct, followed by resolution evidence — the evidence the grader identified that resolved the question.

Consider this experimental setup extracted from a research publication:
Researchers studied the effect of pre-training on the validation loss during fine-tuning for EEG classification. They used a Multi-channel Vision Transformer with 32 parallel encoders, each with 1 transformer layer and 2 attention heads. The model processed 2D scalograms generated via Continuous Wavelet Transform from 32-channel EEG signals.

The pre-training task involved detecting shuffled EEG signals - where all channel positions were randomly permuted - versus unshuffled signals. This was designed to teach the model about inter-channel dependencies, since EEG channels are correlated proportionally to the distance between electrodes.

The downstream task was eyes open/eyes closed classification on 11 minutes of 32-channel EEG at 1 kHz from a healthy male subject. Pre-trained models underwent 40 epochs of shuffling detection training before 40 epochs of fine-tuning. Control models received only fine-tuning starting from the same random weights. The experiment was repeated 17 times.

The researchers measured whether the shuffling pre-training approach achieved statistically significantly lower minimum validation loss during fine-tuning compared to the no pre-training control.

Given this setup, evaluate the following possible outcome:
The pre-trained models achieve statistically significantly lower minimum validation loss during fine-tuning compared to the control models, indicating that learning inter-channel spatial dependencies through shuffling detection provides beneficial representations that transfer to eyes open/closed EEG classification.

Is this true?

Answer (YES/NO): YES